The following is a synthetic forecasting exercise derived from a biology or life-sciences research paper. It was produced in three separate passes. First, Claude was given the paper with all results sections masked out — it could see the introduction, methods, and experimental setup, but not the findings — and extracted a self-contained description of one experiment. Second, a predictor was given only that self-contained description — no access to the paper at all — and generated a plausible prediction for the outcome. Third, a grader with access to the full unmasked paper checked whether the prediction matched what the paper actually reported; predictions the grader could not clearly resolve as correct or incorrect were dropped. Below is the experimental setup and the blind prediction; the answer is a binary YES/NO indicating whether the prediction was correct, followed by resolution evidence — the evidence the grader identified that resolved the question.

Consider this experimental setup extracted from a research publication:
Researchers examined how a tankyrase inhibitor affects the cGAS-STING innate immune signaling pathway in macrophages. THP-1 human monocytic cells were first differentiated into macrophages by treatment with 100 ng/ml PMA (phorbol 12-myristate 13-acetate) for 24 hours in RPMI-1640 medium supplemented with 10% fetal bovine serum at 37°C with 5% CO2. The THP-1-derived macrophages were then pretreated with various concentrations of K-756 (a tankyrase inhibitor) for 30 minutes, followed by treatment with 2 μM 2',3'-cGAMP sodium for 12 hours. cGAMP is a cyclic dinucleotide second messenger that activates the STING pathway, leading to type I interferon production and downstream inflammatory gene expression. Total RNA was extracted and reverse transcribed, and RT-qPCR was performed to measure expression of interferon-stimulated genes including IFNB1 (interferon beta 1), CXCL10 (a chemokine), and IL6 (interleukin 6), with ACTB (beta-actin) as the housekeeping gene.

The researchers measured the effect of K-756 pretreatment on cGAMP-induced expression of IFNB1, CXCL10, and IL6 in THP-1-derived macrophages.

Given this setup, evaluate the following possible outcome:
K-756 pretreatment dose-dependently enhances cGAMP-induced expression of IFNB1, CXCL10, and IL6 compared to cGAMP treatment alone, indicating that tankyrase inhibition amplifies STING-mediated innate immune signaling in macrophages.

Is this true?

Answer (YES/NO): NO